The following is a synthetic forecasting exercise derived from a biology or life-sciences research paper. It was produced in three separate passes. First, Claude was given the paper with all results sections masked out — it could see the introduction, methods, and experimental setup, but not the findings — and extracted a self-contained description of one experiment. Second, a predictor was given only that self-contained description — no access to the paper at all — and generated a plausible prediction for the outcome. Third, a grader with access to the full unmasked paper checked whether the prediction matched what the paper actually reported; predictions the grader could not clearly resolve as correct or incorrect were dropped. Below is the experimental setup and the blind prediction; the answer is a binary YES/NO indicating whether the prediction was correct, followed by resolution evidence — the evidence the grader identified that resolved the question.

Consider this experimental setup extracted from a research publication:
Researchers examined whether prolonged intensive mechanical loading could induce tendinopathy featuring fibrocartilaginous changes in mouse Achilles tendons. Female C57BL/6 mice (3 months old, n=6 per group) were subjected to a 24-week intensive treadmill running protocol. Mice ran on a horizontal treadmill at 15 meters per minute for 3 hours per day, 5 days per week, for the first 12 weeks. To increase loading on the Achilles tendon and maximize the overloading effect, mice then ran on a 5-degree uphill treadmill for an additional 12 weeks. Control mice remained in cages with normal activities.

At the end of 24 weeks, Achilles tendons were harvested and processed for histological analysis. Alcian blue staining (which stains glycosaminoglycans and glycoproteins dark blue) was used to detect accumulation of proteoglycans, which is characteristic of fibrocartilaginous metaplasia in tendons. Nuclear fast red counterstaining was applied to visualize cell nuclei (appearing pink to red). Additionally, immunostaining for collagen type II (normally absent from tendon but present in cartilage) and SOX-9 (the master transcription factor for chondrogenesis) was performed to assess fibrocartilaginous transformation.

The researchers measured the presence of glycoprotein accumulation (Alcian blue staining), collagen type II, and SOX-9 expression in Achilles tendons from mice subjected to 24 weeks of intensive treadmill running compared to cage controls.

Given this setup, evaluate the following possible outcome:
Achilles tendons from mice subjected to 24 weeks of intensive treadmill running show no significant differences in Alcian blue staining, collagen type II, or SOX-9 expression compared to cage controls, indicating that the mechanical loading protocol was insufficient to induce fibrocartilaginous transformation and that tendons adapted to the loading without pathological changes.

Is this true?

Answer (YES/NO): NO